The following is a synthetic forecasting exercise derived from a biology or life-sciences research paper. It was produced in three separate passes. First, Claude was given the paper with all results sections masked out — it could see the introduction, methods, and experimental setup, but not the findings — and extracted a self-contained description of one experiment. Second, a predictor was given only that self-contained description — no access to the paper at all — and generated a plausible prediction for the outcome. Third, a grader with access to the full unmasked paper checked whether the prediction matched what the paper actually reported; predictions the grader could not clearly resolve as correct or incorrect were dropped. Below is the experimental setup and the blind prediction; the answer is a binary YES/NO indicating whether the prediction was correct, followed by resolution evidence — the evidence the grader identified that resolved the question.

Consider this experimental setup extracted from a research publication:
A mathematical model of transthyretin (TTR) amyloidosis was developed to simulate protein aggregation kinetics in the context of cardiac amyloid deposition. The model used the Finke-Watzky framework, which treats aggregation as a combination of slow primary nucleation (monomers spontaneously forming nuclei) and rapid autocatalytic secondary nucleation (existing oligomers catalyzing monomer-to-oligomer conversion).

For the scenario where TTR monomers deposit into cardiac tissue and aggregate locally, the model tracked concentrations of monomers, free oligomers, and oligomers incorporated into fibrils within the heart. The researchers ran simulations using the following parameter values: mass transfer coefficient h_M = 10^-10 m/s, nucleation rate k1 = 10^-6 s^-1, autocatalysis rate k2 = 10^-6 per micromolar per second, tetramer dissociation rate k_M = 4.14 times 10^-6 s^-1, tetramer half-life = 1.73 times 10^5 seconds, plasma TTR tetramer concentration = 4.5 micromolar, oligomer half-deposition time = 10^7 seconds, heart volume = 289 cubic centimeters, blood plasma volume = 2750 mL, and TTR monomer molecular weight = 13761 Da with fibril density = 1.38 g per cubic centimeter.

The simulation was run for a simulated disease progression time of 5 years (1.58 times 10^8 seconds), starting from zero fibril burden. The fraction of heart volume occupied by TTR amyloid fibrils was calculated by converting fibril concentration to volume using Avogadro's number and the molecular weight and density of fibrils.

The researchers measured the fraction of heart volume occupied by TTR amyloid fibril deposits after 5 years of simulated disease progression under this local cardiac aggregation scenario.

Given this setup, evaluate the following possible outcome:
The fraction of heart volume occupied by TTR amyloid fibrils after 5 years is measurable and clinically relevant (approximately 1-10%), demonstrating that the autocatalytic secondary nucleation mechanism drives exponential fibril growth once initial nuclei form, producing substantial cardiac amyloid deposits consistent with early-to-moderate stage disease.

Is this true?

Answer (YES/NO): NO